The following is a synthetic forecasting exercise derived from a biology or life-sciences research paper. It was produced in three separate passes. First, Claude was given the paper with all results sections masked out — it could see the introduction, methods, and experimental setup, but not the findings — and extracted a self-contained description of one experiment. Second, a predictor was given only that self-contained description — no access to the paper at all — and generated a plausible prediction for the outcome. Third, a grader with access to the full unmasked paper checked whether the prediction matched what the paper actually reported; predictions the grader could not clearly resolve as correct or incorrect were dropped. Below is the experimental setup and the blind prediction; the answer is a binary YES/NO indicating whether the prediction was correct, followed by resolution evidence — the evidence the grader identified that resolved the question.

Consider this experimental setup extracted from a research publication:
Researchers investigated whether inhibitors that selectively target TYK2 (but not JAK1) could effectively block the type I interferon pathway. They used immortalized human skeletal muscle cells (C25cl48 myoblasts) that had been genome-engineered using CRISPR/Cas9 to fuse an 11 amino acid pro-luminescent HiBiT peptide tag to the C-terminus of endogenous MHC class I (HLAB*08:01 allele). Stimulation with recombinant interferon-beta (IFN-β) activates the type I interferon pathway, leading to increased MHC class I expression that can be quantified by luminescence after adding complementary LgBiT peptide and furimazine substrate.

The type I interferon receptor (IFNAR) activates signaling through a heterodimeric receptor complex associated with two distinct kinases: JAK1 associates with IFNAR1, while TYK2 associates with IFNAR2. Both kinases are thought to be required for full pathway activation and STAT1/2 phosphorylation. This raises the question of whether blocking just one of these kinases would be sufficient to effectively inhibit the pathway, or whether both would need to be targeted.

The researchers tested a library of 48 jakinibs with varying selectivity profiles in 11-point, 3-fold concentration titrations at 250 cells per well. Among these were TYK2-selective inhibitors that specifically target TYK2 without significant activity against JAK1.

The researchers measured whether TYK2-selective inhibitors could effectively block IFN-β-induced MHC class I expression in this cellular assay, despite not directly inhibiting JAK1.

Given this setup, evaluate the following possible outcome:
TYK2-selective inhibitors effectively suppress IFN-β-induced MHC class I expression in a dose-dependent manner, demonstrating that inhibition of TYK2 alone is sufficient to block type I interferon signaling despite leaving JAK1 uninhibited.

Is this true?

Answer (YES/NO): YES